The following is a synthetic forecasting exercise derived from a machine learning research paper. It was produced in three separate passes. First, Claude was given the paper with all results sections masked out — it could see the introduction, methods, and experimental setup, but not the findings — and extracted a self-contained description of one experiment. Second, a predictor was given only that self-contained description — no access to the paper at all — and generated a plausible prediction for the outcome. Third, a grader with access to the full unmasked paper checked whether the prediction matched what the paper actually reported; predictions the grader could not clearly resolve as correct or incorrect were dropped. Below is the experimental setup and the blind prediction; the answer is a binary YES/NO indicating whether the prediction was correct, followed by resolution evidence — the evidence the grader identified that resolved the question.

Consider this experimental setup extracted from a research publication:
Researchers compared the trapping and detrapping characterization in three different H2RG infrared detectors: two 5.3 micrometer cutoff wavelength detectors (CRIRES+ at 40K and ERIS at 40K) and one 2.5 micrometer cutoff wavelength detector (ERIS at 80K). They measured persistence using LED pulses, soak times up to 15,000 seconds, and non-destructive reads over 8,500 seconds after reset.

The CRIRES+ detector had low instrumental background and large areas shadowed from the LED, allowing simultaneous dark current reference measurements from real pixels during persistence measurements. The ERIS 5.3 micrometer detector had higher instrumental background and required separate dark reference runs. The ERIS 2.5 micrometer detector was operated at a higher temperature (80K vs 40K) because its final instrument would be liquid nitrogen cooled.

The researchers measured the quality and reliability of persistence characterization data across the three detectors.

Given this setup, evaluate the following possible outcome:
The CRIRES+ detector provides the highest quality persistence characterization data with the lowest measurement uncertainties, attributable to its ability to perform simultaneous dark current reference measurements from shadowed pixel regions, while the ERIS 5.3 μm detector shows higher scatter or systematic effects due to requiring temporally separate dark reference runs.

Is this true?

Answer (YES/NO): YES